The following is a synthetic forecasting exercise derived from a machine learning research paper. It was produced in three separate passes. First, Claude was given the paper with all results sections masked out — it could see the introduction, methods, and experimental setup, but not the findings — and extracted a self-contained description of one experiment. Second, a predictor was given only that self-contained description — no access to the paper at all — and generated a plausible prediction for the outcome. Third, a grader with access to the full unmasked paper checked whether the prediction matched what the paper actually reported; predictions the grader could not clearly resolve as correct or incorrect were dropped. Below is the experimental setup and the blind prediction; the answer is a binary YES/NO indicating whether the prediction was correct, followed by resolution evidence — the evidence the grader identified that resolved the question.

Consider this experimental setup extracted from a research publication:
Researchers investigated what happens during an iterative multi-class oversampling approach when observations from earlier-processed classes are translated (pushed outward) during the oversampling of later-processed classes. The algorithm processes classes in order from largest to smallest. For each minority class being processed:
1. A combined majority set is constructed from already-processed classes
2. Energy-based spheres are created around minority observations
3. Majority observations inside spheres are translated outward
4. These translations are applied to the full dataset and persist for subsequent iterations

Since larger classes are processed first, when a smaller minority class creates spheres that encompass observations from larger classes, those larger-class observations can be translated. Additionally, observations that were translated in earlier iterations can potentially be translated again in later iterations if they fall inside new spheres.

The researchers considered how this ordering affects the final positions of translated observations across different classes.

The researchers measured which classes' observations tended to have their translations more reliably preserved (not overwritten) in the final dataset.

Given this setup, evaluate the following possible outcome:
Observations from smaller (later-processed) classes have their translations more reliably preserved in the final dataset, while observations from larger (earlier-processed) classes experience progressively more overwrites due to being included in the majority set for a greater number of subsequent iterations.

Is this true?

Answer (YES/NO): YES